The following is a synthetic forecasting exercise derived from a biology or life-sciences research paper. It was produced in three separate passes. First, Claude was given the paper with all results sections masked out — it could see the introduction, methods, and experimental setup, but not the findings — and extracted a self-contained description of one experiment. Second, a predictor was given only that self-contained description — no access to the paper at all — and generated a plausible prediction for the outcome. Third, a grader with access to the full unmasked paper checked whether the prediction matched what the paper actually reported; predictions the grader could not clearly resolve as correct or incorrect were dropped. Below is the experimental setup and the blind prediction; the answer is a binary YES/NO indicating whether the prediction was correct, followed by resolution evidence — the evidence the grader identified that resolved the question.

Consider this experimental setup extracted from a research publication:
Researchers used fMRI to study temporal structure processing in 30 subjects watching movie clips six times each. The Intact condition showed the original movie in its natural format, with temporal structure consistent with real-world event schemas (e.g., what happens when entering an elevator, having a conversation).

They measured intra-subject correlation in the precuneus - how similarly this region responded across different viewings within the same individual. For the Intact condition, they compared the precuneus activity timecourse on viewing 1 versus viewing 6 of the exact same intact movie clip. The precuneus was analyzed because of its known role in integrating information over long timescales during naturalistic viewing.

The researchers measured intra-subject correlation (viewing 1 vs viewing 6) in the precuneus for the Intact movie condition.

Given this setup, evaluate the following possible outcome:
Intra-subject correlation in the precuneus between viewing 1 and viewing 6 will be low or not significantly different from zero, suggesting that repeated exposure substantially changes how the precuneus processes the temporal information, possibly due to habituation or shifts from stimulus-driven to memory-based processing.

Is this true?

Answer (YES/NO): NO